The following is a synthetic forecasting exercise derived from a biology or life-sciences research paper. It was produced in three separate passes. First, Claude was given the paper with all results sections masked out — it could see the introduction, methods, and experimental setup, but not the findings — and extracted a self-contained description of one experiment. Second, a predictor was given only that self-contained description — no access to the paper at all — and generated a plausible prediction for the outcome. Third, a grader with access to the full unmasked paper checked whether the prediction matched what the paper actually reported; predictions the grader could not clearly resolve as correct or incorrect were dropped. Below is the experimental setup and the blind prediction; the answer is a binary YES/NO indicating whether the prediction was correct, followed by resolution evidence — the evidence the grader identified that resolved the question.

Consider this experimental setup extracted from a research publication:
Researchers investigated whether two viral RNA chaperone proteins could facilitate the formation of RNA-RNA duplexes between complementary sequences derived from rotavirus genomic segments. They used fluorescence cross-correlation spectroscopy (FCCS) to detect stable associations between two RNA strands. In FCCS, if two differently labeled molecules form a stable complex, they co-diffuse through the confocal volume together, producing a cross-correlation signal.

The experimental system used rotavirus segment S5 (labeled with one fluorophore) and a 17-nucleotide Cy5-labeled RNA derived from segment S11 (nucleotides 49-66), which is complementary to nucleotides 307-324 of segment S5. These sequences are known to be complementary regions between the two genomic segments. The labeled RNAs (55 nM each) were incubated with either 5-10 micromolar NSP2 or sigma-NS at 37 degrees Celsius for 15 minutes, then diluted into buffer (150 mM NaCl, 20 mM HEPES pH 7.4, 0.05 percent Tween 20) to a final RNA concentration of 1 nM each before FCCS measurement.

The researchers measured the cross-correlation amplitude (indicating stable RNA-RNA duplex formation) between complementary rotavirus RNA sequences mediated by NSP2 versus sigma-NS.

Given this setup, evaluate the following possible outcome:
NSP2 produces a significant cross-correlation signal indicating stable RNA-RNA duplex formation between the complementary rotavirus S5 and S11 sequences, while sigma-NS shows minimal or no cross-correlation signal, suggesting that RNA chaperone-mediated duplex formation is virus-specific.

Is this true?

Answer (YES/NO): YES